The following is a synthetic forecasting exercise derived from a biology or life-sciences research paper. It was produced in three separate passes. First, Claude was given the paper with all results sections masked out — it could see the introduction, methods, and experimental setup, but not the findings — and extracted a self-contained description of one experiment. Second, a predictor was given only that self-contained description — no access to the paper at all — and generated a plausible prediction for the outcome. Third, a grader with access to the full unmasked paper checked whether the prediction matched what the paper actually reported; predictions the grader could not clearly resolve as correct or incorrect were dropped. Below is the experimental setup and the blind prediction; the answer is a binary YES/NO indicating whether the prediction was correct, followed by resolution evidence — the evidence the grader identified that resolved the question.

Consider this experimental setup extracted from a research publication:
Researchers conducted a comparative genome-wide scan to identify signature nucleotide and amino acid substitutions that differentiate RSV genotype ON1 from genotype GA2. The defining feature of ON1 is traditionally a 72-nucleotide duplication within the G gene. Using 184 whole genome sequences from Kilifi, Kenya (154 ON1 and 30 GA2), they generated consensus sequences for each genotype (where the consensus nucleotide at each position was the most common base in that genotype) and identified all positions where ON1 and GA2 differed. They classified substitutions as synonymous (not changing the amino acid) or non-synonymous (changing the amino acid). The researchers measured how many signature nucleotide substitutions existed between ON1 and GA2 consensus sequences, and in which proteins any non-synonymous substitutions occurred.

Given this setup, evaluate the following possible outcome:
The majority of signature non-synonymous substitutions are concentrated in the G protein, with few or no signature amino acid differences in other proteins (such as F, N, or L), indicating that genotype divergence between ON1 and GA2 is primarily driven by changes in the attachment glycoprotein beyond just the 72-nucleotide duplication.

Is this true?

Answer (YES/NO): NO